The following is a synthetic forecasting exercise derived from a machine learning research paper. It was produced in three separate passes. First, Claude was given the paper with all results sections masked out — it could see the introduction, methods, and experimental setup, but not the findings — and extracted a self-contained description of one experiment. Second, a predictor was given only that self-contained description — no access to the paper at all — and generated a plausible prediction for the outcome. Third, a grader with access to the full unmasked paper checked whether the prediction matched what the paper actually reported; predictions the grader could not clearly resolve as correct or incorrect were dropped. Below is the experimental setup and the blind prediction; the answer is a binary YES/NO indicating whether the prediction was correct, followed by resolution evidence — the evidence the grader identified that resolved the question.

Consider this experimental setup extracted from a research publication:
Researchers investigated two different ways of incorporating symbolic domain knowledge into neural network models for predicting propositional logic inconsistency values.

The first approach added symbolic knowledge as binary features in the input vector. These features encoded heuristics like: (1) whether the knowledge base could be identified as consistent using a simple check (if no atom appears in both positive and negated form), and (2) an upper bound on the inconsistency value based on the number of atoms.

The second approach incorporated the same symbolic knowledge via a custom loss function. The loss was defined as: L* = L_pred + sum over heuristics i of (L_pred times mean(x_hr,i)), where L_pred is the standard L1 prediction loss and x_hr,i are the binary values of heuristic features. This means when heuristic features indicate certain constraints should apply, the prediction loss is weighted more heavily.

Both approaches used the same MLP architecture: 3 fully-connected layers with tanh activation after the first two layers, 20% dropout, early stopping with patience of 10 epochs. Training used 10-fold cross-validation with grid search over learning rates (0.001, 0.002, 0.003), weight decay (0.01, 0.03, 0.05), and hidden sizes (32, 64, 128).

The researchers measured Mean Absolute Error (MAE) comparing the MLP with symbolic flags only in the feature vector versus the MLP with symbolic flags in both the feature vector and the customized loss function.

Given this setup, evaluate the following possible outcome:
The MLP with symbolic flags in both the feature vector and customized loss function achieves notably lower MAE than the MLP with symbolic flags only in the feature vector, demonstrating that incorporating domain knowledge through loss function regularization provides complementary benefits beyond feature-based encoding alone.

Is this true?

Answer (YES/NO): NO